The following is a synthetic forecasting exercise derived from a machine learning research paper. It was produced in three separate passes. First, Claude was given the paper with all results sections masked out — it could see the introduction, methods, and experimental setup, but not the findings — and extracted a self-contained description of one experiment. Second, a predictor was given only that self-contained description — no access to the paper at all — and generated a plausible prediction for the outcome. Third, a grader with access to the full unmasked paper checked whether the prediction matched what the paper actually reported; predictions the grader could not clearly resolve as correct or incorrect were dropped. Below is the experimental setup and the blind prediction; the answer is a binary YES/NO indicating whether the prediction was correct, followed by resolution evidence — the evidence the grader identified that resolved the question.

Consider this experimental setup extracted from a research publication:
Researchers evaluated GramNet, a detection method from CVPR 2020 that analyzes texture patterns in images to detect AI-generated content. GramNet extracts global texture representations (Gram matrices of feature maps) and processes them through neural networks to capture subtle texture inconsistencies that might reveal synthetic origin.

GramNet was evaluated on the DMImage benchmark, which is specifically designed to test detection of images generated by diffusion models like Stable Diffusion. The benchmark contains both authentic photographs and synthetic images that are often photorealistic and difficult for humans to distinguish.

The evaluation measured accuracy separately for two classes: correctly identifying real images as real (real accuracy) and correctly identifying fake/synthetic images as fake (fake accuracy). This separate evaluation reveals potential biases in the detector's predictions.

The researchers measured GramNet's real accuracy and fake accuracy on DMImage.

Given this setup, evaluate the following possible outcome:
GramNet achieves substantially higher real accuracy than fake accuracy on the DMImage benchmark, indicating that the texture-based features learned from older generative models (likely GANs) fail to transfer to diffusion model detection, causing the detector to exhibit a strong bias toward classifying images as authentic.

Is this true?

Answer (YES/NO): NO